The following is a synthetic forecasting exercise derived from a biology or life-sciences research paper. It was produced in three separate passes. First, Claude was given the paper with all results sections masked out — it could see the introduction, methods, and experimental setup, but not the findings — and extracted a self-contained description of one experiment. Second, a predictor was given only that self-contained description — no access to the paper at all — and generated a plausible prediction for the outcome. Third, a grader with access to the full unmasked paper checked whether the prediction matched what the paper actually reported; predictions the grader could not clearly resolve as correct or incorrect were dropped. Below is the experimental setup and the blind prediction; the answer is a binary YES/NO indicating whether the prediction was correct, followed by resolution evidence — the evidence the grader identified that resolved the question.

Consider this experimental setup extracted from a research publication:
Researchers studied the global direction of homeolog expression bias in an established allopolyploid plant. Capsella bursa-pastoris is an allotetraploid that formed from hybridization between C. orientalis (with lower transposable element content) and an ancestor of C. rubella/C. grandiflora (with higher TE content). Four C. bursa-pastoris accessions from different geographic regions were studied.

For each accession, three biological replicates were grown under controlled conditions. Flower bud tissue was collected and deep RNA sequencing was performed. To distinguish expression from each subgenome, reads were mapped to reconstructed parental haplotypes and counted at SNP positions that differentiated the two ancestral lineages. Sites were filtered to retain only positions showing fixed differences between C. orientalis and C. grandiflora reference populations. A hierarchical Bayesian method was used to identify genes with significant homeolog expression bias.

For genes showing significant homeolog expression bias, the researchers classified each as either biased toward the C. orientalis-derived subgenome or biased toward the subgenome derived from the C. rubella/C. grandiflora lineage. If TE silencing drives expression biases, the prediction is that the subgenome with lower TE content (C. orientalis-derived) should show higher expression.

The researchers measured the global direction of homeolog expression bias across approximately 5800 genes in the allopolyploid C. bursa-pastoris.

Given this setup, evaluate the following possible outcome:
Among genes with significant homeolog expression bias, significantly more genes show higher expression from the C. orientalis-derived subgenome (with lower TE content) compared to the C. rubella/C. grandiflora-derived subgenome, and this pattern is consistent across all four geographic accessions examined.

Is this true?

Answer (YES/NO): NO